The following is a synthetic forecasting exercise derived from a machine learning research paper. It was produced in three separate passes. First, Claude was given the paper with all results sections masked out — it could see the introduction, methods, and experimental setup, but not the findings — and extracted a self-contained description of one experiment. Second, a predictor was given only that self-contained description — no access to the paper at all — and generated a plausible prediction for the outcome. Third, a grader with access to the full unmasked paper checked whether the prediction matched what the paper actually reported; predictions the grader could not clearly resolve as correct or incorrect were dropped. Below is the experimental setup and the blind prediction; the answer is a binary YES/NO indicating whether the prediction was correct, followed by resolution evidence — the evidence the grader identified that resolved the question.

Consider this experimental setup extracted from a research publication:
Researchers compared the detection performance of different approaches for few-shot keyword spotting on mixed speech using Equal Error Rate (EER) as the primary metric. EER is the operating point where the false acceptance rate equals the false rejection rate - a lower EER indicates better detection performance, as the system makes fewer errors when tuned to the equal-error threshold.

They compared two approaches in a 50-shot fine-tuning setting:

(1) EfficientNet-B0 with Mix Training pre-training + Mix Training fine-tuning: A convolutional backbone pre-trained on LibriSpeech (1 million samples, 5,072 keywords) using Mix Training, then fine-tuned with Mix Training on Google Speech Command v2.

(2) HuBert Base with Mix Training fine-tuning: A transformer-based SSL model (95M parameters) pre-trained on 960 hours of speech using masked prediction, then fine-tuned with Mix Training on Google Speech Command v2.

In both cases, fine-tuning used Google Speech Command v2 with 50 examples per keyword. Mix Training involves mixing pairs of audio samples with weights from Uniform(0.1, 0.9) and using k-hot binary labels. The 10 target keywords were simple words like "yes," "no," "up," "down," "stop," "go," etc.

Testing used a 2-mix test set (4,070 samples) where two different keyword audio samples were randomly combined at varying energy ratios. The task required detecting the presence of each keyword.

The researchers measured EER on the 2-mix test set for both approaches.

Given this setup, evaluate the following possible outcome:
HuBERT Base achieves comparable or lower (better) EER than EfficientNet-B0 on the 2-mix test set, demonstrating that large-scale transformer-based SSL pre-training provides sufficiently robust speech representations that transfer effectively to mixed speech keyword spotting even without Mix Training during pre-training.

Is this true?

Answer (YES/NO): YES